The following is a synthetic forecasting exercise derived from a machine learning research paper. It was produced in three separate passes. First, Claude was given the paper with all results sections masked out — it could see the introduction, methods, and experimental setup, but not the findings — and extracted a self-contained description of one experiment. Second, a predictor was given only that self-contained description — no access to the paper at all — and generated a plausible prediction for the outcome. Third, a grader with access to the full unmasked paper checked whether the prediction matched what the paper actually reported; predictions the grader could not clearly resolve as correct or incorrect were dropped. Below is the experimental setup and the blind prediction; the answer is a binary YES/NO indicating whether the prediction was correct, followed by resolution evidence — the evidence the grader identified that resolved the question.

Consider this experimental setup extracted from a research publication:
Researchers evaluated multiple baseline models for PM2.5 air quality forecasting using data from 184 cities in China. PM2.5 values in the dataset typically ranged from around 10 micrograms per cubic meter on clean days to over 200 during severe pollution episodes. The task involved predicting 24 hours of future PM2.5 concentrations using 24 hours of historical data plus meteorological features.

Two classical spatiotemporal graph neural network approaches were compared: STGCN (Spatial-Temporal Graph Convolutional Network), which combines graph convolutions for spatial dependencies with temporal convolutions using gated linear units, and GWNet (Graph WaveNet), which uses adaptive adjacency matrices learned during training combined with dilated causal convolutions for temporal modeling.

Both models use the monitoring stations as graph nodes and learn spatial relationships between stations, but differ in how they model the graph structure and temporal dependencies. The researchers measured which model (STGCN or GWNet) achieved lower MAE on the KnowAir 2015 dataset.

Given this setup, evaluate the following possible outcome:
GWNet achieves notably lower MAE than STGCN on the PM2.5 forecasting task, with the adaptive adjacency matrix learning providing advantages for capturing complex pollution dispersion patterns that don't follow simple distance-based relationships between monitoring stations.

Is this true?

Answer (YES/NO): NO